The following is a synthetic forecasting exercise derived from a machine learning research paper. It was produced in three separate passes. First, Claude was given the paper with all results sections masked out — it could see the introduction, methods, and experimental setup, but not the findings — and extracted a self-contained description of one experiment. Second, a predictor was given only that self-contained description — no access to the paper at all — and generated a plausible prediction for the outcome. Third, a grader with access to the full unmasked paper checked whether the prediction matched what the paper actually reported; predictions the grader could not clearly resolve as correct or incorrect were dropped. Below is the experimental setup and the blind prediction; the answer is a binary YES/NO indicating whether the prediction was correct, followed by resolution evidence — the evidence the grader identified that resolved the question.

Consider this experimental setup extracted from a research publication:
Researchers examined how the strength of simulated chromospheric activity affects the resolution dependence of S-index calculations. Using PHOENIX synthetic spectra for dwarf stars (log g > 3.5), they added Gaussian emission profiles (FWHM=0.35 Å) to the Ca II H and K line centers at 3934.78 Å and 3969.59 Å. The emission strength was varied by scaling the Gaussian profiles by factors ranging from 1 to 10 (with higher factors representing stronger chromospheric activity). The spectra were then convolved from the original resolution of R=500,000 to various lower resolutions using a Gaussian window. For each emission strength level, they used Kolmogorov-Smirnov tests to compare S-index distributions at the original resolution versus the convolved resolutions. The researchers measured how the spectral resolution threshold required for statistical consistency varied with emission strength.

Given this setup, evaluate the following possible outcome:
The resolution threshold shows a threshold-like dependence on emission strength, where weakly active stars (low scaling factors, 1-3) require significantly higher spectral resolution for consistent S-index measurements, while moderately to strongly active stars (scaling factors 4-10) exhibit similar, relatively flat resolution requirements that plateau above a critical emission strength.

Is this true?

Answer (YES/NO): NO